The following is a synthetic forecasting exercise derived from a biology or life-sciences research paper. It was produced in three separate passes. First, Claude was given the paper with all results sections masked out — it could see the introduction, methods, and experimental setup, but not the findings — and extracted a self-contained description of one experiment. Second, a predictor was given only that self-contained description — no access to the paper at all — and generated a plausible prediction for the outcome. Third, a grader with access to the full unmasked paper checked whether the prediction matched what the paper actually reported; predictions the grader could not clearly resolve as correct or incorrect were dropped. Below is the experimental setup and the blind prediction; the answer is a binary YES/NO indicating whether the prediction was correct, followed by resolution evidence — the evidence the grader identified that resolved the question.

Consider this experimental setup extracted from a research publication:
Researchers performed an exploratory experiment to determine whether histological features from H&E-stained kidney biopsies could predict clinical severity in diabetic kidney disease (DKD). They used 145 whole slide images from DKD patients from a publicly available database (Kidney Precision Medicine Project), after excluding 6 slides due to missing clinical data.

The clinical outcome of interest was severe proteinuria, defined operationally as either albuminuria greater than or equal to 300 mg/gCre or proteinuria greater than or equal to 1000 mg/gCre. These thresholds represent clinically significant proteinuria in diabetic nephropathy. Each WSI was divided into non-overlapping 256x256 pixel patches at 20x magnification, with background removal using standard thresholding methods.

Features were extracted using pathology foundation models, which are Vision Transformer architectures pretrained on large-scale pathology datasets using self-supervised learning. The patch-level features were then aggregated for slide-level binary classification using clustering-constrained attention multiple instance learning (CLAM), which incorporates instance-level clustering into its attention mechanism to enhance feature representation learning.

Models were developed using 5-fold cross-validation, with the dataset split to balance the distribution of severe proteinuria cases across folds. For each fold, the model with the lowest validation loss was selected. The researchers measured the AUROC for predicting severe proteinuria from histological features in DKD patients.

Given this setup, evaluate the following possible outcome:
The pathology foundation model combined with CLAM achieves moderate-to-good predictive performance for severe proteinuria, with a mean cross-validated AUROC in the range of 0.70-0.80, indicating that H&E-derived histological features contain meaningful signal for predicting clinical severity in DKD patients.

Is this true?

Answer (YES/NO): NO